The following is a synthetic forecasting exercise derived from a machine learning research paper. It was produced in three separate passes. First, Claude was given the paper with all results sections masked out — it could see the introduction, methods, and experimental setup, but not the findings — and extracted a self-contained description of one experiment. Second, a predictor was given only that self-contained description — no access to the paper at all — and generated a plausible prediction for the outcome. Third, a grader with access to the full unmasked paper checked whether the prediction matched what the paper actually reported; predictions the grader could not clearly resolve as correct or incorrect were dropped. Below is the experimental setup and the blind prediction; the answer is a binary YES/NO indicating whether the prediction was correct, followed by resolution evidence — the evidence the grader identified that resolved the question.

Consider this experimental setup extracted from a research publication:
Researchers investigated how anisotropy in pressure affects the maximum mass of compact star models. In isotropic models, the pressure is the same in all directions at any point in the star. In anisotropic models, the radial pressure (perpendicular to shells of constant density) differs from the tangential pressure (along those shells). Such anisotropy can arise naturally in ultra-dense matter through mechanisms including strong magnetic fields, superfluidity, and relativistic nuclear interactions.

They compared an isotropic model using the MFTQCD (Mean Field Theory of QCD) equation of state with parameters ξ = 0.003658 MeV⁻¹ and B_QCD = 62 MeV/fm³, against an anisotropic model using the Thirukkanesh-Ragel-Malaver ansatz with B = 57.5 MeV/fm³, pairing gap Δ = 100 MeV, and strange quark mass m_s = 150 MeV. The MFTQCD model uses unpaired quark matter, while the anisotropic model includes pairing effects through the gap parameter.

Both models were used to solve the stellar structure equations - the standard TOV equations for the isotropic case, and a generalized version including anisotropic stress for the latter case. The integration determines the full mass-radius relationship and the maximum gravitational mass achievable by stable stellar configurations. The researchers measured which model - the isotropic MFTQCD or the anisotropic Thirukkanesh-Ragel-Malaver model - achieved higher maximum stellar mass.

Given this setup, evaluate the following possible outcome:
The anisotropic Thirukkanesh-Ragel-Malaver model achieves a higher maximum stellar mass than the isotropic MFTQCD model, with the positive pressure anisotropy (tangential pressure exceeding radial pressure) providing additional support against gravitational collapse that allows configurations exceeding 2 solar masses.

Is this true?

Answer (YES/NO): YES